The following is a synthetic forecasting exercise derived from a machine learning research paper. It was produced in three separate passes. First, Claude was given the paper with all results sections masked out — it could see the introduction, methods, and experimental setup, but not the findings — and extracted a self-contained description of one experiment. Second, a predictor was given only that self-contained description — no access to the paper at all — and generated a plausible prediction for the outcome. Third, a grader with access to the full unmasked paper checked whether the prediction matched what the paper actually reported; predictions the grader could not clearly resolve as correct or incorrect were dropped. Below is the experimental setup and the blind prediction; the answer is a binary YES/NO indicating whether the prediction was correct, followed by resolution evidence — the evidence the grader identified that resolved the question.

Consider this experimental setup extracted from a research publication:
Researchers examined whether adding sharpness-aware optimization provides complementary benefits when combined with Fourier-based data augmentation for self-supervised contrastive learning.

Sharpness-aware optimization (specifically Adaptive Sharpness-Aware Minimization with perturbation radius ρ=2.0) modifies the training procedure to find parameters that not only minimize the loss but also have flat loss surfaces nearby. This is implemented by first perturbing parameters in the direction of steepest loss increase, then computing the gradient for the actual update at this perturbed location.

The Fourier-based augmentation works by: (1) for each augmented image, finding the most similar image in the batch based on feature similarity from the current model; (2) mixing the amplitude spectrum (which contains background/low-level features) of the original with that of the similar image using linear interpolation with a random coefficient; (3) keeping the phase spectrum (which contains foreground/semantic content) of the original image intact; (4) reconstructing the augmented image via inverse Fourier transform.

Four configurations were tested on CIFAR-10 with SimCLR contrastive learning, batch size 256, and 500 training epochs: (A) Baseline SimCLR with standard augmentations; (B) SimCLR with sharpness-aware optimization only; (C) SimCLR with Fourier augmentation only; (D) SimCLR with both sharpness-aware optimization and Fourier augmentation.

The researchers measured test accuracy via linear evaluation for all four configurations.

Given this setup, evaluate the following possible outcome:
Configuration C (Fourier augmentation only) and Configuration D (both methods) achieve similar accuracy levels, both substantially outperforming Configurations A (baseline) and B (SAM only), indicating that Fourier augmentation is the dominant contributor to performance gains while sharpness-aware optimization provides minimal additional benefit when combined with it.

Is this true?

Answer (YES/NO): NO